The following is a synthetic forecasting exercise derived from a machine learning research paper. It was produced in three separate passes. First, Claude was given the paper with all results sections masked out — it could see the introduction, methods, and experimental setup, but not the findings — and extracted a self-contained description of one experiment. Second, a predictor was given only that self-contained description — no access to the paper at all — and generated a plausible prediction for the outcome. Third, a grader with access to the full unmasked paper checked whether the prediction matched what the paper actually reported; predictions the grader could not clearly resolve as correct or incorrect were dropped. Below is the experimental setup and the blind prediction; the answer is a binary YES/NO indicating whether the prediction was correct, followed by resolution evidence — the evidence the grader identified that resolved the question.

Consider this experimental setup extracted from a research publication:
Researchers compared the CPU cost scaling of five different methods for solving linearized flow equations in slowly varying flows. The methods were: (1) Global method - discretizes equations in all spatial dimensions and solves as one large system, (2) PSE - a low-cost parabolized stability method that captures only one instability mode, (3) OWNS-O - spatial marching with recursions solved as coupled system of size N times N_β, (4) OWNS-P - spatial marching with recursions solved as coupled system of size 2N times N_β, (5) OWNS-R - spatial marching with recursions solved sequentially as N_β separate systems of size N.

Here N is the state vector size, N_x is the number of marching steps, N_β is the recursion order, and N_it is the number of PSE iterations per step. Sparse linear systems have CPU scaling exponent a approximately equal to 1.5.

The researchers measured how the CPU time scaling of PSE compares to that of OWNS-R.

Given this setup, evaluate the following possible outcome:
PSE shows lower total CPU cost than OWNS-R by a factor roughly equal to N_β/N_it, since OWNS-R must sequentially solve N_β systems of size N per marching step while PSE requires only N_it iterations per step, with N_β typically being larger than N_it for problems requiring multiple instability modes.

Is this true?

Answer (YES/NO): YES